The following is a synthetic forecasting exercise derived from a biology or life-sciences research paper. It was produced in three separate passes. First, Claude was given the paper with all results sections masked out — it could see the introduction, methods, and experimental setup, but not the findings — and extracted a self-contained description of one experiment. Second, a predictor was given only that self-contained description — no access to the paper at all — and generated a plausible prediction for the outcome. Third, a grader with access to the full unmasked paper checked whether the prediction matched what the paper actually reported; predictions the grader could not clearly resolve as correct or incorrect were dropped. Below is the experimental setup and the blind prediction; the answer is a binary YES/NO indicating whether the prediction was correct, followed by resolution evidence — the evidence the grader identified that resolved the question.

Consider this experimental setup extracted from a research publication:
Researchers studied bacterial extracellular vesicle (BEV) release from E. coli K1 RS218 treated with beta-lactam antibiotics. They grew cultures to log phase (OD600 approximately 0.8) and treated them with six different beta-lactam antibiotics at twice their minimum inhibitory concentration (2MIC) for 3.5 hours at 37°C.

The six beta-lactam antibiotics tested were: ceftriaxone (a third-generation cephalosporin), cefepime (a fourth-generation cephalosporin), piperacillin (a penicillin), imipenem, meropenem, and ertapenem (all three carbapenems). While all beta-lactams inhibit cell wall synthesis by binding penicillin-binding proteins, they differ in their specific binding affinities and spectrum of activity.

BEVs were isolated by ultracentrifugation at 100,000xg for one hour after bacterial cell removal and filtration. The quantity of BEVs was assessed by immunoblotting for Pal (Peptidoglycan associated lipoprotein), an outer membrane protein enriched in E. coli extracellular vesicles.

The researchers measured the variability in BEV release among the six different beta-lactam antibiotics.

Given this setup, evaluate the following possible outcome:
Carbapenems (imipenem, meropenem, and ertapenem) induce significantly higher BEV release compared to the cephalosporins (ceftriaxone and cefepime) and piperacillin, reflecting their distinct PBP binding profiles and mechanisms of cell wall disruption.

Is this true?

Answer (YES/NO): NO